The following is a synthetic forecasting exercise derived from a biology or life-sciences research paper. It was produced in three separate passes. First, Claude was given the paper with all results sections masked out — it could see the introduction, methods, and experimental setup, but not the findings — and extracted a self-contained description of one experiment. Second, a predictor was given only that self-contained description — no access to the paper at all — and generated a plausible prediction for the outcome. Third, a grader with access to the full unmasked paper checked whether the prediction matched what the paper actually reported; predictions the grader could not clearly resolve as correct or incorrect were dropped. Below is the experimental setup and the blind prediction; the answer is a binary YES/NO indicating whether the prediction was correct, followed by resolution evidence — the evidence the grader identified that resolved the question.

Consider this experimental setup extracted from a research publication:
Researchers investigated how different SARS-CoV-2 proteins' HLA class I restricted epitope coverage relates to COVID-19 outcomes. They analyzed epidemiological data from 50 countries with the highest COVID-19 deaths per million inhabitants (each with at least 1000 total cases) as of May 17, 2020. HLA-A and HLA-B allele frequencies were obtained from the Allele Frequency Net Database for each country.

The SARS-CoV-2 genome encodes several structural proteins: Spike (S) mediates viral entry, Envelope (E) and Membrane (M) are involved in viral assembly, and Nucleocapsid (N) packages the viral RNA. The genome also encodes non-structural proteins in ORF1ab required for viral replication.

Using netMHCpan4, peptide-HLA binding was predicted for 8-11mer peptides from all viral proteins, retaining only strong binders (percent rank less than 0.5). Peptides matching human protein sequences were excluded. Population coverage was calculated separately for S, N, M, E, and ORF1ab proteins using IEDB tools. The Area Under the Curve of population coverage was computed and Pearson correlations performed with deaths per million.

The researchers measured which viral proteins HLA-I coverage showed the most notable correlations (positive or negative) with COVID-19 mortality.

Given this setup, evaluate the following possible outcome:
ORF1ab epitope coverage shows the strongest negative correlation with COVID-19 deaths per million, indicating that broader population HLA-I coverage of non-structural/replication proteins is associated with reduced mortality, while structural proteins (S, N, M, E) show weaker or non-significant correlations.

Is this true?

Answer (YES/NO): NO